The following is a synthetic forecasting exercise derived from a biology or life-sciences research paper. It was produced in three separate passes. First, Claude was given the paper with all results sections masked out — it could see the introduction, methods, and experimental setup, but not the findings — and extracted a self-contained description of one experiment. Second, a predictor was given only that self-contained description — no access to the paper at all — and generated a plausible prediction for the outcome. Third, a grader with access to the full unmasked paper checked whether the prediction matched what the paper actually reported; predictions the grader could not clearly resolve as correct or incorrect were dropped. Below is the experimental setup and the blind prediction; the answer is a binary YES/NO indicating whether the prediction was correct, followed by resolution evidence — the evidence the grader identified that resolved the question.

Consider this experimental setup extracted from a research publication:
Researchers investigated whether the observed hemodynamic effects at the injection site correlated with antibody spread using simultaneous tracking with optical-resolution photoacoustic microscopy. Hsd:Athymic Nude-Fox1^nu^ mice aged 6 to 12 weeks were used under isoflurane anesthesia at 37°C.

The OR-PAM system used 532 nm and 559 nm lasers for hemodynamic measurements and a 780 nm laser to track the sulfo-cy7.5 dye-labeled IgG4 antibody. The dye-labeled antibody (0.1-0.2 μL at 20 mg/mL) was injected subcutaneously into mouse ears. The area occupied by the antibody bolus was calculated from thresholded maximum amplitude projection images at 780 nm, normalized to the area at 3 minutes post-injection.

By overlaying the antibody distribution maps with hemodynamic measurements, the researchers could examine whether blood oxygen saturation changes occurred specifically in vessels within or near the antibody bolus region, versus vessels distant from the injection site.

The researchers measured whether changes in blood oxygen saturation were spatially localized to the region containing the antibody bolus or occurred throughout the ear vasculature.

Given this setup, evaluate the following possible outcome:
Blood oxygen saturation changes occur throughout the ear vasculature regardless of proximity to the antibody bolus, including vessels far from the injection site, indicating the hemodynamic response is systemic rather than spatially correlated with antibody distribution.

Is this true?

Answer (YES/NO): YES